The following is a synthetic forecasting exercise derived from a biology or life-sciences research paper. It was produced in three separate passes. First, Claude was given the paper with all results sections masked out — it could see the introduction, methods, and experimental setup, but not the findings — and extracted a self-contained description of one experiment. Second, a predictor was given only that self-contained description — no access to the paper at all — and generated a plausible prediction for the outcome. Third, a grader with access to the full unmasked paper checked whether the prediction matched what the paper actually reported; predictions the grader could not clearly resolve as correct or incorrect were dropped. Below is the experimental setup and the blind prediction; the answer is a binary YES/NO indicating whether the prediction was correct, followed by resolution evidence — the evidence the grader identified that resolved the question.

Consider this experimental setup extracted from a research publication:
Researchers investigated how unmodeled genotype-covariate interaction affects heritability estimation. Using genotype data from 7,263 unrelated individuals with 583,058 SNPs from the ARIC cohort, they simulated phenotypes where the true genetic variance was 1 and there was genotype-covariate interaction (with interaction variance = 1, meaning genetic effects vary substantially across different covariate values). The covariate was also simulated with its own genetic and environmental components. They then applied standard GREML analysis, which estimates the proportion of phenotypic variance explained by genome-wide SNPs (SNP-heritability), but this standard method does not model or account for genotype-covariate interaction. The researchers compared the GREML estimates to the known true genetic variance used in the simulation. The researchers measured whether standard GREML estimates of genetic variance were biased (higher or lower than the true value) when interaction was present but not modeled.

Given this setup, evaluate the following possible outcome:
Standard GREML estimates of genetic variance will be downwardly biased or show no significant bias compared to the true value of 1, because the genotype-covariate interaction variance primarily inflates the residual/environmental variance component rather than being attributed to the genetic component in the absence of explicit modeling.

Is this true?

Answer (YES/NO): YES